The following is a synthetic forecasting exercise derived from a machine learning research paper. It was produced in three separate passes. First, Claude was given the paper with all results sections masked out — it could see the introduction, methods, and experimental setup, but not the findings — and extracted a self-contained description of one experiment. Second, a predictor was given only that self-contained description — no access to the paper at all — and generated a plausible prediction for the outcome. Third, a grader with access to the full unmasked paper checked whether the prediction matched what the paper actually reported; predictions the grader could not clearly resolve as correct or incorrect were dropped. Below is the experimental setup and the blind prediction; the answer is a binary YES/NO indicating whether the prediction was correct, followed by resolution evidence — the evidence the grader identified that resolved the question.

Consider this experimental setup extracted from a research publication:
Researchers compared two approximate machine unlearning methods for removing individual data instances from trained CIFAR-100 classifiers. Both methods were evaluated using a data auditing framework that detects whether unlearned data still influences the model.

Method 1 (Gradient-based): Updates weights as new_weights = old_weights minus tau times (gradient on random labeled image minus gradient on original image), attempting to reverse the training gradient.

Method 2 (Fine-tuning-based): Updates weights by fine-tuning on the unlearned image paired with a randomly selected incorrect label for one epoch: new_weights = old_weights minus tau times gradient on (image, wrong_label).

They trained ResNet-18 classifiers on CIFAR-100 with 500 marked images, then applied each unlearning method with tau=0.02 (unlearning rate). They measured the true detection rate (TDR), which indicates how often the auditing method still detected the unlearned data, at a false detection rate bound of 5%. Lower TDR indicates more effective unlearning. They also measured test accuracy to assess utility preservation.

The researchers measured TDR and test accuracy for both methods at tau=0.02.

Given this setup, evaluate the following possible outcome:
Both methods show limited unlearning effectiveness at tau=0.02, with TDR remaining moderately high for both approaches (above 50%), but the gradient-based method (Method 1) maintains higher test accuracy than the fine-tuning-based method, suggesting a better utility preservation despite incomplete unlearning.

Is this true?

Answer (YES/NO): NO